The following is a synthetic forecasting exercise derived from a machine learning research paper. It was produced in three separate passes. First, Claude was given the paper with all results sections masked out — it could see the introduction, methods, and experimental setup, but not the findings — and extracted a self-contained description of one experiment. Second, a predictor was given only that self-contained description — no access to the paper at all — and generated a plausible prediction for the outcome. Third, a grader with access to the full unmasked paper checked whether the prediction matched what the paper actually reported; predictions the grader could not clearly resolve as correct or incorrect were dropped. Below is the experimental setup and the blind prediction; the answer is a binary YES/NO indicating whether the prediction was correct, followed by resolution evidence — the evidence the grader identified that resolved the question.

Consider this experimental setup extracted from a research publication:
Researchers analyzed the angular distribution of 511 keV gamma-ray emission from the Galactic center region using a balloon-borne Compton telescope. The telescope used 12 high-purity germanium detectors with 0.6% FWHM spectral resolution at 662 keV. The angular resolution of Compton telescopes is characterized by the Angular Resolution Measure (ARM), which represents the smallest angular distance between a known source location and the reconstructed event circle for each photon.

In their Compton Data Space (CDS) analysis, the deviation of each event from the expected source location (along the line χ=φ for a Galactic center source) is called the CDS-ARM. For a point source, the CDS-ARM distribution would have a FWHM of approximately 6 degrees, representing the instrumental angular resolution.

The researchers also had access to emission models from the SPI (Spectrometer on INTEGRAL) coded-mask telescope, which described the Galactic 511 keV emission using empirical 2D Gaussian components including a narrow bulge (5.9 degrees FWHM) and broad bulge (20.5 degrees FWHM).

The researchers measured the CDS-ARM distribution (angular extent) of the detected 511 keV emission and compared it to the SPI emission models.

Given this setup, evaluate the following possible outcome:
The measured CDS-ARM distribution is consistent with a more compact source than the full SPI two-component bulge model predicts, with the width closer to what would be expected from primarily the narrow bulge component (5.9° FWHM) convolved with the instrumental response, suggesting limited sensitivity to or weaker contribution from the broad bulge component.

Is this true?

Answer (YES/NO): NO